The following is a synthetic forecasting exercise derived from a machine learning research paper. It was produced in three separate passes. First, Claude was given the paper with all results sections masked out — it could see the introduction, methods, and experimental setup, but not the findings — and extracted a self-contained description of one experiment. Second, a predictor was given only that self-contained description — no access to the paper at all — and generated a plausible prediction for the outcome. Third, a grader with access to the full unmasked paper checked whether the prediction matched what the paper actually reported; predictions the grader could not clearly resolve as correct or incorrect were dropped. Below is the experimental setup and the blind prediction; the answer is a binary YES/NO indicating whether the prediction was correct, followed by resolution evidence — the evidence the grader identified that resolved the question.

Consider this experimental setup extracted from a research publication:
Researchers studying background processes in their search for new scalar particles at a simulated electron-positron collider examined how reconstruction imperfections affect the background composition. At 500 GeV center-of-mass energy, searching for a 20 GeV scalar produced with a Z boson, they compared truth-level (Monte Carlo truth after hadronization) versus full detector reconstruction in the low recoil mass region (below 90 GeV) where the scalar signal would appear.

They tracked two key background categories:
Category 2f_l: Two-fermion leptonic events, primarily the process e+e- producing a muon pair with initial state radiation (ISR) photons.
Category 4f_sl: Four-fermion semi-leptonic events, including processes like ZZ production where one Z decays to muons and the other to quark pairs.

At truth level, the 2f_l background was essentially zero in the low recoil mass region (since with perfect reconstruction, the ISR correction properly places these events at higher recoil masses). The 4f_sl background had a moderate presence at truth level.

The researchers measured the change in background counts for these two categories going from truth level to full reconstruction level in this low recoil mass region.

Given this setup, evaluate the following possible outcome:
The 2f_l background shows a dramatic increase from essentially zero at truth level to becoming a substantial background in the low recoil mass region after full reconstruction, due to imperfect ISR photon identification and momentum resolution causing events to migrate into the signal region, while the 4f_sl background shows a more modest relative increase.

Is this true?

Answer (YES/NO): YES